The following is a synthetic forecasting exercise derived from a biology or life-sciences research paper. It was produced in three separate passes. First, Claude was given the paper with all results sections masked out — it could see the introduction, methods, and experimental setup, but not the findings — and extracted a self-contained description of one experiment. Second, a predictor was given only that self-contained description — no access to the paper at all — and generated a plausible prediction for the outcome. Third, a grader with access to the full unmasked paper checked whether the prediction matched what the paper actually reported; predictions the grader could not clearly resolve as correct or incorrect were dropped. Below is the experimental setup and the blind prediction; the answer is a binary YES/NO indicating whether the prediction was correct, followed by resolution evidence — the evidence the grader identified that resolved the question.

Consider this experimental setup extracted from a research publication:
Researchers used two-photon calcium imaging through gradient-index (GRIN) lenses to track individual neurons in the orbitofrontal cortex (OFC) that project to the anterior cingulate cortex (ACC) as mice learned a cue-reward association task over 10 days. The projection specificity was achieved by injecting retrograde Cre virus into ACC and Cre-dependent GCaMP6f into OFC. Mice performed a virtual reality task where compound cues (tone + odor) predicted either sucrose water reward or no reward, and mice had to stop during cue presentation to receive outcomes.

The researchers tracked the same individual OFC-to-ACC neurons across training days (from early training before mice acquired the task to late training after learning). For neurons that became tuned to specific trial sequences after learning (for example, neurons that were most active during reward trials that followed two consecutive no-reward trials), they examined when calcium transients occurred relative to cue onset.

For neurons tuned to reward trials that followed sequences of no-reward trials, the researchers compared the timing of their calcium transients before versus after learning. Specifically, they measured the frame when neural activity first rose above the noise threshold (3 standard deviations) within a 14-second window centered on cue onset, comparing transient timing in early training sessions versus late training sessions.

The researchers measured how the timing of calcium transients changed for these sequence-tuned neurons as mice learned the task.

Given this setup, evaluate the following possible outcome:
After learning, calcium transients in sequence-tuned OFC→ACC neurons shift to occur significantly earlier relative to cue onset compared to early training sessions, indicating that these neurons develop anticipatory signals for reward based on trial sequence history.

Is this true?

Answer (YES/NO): YES